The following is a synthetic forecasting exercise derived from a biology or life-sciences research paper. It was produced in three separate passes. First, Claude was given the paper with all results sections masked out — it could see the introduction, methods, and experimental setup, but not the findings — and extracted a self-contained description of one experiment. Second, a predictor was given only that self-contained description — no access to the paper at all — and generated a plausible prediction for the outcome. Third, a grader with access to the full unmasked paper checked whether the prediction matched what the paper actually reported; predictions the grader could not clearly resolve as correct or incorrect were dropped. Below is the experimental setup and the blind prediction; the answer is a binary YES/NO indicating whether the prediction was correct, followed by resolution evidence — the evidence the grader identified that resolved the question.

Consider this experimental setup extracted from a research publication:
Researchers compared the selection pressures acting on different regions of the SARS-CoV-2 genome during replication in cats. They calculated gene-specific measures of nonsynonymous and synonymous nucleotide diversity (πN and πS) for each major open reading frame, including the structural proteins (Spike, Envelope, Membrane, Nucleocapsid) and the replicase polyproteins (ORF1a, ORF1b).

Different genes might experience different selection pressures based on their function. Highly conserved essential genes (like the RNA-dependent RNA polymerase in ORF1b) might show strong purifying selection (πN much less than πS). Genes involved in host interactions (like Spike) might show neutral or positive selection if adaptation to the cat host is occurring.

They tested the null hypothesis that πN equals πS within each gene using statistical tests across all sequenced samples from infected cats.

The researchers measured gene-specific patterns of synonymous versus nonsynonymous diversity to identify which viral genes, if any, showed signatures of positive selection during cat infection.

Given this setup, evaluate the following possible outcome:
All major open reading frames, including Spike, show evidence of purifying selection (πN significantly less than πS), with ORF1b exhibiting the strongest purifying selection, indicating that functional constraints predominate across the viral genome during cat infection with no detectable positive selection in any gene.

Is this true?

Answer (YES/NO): NO